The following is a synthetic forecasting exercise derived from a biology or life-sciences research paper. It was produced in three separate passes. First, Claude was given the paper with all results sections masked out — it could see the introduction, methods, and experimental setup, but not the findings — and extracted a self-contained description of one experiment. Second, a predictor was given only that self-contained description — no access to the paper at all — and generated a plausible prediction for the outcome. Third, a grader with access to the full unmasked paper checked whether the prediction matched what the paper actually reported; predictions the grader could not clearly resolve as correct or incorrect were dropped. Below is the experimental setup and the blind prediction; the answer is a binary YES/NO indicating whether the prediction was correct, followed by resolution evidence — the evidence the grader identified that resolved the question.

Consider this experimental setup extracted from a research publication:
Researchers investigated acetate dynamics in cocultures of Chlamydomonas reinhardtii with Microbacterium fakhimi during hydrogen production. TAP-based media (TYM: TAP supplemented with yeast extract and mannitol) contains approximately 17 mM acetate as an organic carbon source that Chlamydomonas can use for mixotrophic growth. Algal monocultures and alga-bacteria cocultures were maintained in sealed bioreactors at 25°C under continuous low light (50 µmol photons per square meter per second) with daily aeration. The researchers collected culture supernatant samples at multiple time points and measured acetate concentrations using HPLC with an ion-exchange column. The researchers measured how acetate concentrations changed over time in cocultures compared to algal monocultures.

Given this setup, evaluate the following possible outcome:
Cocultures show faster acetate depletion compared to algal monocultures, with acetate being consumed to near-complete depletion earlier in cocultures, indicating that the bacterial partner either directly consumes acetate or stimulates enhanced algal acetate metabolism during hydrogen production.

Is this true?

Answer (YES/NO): NO